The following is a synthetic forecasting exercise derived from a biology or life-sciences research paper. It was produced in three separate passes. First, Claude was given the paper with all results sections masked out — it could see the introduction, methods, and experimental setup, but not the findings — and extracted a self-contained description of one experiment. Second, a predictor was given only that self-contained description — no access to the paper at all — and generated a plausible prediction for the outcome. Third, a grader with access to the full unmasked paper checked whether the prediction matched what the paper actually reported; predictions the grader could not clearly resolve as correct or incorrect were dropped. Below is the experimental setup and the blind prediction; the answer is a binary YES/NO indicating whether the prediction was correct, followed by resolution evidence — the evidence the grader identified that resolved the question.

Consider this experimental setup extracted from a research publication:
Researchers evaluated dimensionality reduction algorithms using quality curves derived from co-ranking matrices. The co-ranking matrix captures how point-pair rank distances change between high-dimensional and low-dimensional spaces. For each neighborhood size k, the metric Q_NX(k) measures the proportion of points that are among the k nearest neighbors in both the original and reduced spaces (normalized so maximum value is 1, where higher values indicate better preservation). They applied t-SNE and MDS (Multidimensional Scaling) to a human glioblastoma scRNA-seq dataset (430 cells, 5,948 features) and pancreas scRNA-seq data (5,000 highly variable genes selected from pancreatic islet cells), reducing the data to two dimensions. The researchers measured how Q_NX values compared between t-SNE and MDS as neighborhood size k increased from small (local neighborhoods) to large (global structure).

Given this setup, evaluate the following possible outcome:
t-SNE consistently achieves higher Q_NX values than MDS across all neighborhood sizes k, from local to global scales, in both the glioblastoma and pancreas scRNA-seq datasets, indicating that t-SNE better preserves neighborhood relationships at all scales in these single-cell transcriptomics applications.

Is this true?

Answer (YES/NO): NO